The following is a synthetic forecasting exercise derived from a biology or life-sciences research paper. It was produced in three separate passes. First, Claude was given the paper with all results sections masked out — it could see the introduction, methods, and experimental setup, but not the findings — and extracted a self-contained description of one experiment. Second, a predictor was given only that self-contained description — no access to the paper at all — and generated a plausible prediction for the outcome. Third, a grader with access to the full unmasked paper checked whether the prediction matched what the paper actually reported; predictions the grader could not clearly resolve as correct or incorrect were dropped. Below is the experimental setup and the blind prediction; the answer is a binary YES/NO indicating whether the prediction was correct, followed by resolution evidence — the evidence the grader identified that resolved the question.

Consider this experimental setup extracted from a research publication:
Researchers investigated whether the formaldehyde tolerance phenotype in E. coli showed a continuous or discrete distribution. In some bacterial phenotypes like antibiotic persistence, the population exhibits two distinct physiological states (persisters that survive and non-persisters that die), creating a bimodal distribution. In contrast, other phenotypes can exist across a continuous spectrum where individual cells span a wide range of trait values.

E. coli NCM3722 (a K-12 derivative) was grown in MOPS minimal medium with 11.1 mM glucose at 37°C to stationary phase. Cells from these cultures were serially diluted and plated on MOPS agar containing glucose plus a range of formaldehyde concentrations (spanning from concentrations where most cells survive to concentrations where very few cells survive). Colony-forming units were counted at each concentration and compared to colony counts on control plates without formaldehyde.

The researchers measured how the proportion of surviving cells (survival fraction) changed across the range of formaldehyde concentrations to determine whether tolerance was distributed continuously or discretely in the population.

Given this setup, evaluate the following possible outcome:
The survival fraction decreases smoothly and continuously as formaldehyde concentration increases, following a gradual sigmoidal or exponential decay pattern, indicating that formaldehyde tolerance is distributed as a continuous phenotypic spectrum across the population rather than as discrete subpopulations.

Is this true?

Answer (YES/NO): YES